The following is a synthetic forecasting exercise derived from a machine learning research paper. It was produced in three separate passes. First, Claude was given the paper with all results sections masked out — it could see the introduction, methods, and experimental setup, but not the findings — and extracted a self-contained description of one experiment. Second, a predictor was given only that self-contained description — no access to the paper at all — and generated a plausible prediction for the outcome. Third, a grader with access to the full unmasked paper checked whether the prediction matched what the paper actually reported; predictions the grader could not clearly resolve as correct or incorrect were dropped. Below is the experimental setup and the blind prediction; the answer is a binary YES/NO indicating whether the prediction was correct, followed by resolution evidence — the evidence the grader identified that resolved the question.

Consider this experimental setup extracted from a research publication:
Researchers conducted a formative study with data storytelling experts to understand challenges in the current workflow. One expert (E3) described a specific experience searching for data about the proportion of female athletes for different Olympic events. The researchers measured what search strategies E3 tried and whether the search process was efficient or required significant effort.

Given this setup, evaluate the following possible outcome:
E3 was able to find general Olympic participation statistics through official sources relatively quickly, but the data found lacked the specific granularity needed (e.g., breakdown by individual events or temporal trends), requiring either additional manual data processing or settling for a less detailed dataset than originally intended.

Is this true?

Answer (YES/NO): NO